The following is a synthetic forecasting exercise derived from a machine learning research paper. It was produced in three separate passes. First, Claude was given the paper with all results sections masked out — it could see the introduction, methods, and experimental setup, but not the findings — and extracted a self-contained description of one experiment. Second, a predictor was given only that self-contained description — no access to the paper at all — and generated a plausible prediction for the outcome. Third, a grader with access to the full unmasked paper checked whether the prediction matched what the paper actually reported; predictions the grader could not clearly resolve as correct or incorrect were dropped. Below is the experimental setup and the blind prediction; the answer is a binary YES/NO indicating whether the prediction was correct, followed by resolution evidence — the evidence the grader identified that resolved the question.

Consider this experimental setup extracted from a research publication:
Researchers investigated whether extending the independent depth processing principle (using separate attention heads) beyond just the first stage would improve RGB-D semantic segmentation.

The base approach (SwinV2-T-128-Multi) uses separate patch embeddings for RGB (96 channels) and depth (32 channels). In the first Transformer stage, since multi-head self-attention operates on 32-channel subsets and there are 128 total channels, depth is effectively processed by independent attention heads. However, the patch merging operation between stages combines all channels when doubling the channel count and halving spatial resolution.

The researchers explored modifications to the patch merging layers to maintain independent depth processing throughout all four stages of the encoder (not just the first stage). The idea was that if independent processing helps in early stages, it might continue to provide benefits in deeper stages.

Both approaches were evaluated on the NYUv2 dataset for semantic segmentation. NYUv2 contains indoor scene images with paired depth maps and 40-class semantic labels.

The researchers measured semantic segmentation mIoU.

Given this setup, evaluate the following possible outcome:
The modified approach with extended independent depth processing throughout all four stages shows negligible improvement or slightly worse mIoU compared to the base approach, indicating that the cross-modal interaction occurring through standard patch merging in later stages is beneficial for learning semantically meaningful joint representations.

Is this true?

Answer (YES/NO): YES